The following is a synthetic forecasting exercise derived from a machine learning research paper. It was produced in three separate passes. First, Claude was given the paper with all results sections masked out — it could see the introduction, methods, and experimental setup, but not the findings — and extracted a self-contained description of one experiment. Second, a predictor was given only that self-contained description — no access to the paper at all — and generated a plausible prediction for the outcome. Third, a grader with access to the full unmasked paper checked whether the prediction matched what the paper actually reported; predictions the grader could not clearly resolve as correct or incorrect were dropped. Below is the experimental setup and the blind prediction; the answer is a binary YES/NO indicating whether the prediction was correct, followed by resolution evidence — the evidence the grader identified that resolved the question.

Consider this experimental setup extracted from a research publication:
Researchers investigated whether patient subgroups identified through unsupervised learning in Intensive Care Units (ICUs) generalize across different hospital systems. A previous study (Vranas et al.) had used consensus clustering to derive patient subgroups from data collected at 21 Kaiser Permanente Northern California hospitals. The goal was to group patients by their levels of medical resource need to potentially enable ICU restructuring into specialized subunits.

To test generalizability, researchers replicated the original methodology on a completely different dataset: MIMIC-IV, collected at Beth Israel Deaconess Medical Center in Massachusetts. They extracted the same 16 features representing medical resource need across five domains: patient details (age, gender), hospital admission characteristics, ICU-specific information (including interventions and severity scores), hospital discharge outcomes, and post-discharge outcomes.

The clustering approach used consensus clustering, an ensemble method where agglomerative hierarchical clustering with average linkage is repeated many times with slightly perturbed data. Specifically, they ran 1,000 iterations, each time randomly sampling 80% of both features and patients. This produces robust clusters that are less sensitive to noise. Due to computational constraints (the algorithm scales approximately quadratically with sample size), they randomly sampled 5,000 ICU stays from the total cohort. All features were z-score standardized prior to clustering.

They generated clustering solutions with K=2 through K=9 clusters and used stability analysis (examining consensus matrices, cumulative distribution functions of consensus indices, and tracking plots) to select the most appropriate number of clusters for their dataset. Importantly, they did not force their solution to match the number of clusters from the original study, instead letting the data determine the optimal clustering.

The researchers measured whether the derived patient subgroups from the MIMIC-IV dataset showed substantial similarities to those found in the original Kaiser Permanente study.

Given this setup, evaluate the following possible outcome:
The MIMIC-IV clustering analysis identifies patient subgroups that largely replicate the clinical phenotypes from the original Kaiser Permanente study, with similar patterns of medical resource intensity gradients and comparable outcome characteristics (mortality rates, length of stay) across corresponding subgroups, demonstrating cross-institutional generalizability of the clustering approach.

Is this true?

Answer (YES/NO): NO